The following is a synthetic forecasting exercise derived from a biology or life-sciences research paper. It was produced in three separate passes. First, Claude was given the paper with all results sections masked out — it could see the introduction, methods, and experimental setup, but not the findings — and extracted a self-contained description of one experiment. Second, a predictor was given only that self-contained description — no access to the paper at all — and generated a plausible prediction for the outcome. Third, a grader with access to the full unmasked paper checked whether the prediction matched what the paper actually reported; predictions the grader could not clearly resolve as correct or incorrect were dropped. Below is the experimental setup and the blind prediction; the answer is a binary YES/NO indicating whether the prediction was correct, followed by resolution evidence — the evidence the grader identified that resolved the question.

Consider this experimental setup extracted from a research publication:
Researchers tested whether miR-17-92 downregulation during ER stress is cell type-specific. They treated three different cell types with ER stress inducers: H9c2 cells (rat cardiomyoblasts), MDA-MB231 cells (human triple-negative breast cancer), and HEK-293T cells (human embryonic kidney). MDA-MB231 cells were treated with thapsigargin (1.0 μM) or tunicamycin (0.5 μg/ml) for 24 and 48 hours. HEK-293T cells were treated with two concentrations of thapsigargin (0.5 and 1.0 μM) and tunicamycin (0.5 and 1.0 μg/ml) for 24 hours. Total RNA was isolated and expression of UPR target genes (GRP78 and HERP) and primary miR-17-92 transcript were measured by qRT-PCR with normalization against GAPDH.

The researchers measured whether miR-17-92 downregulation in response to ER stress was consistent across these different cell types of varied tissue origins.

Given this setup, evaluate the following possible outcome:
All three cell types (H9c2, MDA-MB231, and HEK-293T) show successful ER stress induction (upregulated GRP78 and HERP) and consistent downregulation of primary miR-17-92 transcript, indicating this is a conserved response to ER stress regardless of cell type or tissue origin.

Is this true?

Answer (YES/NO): YES